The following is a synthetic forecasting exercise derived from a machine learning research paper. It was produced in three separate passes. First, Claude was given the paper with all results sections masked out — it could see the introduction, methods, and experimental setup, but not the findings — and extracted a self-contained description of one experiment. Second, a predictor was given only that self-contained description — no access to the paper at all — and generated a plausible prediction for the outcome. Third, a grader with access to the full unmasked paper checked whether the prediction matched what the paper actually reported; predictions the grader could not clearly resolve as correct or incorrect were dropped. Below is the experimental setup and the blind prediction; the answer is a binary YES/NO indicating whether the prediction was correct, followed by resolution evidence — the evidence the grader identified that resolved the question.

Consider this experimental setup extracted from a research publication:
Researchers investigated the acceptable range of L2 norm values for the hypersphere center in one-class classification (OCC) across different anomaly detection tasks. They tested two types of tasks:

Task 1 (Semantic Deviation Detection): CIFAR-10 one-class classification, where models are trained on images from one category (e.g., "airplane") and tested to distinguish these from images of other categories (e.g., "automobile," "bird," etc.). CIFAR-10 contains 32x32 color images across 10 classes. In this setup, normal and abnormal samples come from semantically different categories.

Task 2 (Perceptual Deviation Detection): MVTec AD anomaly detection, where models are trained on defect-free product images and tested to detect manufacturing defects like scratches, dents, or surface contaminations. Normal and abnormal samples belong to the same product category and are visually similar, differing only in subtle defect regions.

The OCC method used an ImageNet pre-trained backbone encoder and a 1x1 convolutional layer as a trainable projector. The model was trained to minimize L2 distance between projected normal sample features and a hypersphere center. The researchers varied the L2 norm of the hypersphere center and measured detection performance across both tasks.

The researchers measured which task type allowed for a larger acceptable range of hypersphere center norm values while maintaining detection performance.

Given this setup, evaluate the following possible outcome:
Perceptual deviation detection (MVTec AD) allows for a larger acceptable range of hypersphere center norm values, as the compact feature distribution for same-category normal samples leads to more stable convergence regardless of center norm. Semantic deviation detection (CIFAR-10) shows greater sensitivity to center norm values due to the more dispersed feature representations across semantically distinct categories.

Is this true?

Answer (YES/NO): NO